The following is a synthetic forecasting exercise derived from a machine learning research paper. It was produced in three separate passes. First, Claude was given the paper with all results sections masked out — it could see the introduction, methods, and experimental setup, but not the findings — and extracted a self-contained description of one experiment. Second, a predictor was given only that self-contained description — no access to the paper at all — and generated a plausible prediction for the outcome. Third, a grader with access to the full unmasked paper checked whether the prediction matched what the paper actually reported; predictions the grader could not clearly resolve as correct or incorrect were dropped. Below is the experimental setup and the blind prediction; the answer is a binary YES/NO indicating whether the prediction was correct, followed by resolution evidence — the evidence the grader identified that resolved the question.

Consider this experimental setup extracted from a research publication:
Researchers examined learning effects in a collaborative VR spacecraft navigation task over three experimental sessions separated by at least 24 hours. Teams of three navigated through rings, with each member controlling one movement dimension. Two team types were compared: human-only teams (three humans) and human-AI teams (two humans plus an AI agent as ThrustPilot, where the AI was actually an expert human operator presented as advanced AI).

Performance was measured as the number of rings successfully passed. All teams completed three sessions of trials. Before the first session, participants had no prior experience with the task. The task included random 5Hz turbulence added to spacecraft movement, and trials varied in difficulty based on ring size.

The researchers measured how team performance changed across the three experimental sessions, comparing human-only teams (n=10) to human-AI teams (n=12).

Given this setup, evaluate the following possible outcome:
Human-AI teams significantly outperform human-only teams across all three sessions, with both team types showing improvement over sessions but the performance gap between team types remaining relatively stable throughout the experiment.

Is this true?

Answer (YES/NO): NO